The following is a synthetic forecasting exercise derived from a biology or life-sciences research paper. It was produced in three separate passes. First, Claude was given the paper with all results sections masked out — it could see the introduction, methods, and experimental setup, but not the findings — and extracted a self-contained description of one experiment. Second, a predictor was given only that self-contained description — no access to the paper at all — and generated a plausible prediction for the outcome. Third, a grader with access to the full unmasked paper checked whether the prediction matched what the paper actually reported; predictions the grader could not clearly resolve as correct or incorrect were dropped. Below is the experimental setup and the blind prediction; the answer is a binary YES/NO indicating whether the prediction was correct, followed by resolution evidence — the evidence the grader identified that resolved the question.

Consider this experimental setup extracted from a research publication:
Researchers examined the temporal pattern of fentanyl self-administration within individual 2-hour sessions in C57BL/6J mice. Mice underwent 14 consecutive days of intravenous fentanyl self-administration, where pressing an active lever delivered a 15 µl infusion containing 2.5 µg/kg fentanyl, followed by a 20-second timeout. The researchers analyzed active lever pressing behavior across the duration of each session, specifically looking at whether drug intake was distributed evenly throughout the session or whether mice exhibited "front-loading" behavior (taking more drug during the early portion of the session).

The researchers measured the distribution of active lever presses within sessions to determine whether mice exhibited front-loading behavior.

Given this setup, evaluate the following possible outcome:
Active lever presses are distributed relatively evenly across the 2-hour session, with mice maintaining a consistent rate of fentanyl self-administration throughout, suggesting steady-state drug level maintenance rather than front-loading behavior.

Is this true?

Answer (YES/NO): NO